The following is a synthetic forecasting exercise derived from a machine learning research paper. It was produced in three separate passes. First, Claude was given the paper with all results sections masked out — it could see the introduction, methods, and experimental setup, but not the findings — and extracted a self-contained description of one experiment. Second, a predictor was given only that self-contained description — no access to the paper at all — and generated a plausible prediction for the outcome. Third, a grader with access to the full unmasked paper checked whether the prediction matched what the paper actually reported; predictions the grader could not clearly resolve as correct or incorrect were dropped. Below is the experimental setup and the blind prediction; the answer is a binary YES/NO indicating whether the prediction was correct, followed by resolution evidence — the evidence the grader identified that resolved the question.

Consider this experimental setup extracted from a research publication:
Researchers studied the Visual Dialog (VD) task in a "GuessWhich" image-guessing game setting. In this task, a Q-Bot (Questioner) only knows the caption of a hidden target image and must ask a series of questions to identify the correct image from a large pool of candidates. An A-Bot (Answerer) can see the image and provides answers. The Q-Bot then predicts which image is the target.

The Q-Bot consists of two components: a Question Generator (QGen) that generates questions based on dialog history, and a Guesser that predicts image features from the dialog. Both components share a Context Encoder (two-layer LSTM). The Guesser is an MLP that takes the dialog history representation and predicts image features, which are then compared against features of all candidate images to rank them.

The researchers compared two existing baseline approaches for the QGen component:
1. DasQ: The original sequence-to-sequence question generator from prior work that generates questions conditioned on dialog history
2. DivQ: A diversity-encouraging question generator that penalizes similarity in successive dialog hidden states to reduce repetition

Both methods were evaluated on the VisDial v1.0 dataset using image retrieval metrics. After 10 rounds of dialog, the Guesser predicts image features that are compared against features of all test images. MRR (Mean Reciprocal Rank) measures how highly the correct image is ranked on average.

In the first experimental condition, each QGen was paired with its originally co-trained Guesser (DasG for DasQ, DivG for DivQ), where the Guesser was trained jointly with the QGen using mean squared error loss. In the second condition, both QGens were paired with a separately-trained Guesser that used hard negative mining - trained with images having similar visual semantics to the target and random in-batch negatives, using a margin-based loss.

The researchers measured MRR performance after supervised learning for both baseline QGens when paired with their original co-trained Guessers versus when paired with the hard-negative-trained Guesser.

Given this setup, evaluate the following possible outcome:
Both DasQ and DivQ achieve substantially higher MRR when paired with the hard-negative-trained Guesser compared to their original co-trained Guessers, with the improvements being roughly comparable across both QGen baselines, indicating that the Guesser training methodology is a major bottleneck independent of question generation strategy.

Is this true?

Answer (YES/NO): YES